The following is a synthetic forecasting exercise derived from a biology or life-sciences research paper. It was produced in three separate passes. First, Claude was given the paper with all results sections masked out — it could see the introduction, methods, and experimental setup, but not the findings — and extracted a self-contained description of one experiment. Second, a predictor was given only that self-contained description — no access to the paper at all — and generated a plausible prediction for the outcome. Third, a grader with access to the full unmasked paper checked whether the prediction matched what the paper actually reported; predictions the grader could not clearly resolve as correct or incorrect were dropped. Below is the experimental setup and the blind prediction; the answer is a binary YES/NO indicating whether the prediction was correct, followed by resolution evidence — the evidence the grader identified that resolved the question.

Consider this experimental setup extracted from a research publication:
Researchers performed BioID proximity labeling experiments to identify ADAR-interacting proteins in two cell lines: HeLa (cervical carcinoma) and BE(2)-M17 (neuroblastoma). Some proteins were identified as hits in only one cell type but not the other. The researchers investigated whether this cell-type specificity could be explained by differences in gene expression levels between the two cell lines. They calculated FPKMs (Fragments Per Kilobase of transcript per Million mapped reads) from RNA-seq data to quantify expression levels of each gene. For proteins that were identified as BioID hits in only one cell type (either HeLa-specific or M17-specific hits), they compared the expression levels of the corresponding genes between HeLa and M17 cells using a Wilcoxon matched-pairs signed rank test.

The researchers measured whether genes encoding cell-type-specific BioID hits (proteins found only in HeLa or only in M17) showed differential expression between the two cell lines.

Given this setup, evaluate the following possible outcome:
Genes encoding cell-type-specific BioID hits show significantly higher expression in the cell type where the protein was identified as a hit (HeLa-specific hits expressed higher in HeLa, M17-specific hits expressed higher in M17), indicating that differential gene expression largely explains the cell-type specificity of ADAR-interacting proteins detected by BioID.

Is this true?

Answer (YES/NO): NO